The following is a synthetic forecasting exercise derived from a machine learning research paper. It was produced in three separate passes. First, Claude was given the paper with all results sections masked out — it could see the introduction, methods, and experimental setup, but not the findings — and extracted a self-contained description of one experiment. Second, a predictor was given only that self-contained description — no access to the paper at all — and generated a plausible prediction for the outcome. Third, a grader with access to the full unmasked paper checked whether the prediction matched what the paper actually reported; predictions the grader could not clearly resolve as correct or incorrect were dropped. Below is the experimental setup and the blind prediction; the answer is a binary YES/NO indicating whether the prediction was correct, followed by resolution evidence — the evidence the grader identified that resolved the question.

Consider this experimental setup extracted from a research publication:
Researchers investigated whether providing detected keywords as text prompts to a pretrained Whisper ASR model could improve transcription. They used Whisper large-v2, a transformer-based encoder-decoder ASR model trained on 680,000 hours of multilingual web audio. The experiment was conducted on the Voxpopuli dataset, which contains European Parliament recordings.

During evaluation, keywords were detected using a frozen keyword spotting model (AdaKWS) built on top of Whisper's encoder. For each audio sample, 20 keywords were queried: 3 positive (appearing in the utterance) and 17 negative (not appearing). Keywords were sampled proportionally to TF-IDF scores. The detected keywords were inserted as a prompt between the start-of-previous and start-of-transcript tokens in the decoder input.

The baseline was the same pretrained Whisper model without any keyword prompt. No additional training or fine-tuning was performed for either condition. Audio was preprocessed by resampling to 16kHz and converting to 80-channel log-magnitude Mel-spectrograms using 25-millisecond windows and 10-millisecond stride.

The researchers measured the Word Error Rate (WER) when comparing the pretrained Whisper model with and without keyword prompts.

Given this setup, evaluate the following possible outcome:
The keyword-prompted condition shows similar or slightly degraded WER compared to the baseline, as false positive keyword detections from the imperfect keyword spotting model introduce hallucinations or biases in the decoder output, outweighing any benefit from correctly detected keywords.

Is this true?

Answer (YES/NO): NO